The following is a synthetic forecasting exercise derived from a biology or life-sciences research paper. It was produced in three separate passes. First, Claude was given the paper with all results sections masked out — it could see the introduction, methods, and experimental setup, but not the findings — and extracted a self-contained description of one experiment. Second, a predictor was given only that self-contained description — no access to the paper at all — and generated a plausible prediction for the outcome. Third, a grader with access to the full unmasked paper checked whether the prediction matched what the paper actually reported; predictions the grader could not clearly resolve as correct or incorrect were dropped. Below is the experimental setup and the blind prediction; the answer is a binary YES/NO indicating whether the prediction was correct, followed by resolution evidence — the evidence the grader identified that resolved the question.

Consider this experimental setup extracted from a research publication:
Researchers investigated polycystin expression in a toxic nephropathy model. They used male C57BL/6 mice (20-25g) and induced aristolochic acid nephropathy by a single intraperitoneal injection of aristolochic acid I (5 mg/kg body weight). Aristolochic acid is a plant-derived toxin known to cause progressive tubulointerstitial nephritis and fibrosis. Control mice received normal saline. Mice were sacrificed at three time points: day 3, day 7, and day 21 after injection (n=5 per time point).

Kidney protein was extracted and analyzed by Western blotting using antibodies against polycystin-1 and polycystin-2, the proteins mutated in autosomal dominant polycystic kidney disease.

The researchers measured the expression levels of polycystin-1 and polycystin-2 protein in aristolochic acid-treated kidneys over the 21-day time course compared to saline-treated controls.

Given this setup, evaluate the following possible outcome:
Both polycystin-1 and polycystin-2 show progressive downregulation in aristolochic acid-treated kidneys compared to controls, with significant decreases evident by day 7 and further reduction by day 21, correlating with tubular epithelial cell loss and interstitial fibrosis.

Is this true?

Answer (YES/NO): NO